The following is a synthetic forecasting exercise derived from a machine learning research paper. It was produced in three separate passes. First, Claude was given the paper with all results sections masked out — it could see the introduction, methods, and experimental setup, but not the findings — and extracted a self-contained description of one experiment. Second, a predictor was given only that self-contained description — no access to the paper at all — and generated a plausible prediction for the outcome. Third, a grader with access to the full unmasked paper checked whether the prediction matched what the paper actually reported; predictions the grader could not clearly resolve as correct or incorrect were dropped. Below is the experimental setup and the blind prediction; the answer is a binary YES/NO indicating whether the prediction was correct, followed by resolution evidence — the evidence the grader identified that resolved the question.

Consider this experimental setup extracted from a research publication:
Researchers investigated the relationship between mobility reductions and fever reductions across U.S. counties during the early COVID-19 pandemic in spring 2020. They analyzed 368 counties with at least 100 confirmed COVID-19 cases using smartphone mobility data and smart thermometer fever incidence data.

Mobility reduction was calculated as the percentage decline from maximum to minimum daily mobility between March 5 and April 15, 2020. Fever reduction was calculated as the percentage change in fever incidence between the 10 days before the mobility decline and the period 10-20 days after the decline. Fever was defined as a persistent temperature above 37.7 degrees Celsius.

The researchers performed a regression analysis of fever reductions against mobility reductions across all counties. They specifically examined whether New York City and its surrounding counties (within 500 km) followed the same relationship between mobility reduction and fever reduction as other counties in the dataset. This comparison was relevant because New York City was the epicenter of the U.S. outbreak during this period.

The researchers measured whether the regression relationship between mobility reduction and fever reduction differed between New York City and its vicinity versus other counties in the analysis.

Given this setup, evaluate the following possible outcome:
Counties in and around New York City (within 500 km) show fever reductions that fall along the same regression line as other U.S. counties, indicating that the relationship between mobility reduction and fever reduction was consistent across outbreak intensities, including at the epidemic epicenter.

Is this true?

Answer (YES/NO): NO